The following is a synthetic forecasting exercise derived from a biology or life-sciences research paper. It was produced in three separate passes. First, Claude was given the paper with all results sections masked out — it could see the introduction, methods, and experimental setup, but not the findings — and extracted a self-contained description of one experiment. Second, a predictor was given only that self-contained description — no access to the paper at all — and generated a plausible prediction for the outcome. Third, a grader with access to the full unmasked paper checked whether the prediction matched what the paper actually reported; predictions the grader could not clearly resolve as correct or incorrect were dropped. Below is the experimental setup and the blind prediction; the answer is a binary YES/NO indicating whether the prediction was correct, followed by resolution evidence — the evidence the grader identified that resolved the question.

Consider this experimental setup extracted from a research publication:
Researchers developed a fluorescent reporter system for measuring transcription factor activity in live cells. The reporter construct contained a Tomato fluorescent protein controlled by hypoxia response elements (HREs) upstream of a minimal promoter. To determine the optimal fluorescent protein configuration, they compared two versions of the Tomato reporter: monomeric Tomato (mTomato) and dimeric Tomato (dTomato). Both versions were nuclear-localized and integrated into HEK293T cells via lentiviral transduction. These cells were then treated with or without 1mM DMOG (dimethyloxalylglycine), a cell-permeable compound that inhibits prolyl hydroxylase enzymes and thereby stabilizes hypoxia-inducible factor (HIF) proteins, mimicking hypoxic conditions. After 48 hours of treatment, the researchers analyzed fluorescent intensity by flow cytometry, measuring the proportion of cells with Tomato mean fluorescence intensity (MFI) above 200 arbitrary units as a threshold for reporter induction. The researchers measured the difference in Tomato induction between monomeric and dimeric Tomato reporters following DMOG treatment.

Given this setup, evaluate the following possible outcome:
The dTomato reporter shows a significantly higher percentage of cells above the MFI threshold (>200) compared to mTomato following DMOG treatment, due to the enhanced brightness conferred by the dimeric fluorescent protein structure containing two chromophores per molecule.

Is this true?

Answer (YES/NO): NO